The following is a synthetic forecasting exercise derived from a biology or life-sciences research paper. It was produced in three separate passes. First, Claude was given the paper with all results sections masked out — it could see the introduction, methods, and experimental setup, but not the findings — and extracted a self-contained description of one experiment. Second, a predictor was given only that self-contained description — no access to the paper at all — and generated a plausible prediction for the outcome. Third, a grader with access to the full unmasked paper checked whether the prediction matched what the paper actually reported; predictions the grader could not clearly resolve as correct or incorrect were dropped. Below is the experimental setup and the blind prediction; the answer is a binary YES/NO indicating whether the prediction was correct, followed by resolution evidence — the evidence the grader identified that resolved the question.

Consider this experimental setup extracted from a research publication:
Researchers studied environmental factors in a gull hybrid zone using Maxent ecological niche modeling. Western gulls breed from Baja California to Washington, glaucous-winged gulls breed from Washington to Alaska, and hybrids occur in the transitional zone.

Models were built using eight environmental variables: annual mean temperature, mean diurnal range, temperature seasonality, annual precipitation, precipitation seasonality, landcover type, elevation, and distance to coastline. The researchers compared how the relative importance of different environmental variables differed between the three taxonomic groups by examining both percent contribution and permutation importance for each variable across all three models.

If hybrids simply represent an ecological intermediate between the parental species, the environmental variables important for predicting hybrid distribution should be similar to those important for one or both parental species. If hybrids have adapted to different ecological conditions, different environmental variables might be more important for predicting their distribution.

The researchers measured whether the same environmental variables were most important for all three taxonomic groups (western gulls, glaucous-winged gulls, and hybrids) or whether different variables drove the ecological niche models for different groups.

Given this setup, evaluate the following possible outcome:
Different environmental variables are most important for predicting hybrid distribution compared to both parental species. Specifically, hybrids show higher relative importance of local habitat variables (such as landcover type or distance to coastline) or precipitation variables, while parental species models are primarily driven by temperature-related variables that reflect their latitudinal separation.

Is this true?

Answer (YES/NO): NO